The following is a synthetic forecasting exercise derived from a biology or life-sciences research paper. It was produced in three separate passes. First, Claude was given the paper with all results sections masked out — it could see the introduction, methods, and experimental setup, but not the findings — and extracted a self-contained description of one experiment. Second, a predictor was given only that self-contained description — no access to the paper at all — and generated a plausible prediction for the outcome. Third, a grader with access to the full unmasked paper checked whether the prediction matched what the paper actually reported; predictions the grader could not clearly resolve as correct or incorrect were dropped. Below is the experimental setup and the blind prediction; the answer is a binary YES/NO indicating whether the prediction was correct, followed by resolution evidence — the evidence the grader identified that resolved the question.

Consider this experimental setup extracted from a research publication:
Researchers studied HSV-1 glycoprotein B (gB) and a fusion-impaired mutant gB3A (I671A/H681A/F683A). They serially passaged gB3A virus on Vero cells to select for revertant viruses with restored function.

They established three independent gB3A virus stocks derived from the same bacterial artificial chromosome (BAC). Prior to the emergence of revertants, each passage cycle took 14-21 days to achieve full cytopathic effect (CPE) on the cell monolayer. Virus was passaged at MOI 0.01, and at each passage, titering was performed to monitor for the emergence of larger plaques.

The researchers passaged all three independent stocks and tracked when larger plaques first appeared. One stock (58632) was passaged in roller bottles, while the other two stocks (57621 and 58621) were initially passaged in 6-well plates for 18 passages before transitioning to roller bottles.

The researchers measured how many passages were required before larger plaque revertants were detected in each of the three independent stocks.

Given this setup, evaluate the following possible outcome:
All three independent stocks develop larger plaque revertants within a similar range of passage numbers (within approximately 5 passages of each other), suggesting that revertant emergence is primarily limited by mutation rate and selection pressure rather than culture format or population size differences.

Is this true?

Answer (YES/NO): NO